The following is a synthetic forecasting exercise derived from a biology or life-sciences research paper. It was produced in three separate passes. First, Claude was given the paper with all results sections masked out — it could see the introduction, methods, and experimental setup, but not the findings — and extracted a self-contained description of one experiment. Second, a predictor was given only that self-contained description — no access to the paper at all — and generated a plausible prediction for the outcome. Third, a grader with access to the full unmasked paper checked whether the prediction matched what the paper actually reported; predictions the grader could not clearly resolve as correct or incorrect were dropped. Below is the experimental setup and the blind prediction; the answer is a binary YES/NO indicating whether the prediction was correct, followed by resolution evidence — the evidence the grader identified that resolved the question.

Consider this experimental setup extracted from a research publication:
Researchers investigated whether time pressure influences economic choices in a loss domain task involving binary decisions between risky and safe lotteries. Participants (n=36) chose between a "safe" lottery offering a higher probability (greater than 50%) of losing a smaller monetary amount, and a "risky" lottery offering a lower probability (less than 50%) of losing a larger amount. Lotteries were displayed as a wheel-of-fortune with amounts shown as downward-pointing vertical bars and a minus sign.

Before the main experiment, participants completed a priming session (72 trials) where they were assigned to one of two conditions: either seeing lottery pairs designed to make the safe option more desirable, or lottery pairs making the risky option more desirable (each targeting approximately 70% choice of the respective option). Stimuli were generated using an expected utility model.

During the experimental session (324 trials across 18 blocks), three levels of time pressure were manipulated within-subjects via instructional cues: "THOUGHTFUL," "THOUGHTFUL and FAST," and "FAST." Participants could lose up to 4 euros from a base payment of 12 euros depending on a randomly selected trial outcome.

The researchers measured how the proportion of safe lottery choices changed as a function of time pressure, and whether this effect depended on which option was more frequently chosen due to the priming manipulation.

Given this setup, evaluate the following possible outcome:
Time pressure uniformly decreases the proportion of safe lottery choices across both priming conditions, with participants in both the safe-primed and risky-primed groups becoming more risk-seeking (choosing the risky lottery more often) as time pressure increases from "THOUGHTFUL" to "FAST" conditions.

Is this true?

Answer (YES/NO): YES